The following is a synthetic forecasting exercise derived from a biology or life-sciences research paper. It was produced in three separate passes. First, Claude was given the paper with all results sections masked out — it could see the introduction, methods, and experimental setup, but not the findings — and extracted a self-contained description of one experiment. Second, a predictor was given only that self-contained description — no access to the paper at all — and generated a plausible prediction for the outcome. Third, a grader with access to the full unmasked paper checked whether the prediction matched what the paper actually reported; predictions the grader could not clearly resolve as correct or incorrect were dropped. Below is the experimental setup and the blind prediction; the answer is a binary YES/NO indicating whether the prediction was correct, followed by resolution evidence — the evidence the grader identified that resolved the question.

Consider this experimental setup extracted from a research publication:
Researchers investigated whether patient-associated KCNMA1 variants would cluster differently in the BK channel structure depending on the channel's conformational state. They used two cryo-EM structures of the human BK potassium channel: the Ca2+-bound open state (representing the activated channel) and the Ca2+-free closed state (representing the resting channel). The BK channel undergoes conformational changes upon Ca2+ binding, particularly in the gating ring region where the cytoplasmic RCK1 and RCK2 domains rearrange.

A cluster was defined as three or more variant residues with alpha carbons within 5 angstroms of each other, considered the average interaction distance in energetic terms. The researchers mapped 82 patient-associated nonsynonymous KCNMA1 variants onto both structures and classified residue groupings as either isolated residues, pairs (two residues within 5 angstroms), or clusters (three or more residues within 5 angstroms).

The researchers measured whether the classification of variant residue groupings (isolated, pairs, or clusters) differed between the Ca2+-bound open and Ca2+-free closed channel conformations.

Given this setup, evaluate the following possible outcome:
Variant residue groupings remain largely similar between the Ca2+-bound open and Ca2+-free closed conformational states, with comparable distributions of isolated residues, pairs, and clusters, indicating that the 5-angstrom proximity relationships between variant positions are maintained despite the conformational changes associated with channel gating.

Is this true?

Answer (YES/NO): YES